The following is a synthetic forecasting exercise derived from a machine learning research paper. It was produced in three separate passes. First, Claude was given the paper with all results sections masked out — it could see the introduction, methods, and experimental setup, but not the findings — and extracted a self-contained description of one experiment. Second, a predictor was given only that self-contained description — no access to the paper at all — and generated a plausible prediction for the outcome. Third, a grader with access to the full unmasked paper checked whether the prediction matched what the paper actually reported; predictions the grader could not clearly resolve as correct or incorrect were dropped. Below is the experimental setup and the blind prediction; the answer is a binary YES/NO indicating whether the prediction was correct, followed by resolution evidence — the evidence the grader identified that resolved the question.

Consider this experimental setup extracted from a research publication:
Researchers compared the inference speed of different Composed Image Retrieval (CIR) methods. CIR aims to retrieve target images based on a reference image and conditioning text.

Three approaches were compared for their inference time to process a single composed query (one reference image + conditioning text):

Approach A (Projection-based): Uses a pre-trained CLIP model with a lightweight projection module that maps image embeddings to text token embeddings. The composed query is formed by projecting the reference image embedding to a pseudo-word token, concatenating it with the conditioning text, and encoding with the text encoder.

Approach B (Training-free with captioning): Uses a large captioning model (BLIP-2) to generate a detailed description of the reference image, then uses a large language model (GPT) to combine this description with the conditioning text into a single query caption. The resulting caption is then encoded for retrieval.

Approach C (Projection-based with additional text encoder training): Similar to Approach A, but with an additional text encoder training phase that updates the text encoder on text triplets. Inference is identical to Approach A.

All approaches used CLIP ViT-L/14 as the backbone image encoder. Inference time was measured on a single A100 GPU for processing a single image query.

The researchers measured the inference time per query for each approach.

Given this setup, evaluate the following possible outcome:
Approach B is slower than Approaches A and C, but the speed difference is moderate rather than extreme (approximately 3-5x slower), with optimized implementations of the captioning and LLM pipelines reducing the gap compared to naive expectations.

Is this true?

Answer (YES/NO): NO